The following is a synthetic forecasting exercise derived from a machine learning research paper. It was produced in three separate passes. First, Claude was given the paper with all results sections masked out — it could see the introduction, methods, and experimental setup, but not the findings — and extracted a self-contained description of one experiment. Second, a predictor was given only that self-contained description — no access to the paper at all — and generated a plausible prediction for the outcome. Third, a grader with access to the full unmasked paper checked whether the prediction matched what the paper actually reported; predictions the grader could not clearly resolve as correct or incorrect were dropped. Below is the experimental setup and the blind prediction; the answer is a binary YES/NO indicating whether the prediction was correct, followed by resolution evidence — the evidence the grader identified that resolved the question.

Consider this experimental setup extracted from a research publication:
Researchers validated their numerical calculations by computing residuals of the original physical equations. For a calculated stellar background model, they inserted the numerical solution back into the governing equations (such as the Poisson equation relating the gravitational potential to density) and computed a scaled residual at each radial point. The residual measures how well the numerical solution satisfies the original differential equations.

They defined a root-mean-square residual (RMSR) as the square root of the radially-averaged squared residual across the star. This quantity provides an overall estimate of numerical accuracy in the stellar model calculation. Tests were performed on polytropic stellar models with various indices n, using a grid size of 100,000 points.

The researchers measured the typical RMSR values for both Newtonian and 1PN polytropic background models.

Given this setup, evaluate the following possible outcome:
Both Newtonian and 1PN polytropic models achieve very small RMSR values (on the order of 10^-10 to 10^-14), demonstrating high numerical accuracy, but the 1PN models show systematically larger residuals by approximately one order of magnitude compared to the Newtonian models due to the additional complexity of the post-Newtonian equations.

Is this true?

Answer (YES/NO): NO